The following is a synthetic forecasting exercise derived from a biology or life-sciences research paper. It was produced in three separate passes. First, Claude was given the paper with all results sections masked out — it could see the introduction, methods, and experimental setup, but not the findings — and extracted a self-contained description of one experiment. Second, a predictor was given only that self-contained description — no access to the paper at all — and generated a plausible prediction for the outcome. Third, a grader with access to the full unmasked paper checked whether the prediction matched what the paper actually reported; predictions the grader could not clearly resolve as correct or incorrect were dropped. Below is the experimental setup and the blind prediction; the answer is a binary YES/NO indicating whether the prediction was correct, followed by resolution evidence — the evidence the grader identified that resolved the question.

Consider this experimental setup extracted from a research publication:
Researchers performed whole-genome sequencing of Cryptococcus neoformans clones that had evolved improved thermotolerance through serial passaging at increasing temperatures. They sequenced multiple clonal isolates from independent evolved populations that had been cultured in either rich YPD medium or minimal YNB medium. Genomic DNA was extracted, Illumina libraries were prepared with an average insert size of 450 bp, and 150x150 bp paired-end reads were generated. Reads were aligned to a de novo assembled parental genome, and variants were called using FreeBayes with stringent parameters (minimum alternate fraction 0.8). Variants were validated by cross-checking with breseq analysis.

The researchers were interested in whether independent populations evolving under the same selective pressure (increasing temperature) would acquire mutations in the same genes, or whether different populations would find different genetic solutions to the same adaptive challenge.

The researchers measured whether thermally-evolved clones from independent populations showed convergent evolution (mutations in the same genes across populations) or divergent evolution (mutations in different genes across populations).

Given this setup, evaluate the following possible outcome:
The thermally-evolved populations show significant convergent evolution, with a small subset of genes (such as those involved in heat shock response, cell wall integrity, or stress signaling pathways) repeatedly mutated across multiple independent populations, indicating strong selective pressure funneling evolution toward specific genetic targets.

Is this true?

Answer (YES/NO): NO